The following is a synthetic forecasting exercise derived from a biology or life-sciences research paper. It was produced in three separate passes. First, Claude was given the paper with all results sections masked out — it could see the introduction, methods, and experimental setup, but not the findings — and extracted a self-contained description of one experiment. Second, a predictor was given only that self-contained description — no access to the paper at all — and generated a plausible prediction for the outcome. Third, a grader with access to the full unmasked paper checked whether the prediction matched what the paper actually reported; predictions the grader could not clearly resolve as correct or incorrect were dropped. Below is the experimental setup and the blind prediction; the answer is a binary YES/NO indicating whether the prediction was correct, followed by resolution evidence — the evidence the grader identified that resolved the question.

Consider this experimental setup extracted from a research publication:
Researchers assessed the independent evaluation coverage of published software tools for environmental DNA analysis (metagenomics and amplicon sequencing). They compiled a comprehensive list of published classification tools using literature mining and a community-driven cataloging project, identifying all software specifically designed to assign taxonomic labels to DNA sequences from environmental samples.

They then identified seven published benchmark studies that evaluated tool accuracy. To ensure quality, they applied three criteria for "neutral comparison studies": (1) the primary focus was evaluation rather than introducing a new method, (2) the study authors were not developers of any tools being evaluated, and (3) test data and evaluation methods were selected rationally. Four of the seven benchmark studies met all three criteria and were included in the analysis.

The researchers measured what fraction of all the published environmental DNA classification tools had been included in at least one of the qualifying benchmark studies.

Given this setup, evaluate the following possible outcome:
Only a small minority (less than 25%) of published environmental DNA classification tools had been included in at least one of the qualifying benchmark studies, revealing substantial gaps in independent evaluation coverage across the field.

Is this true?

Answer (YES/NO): NO